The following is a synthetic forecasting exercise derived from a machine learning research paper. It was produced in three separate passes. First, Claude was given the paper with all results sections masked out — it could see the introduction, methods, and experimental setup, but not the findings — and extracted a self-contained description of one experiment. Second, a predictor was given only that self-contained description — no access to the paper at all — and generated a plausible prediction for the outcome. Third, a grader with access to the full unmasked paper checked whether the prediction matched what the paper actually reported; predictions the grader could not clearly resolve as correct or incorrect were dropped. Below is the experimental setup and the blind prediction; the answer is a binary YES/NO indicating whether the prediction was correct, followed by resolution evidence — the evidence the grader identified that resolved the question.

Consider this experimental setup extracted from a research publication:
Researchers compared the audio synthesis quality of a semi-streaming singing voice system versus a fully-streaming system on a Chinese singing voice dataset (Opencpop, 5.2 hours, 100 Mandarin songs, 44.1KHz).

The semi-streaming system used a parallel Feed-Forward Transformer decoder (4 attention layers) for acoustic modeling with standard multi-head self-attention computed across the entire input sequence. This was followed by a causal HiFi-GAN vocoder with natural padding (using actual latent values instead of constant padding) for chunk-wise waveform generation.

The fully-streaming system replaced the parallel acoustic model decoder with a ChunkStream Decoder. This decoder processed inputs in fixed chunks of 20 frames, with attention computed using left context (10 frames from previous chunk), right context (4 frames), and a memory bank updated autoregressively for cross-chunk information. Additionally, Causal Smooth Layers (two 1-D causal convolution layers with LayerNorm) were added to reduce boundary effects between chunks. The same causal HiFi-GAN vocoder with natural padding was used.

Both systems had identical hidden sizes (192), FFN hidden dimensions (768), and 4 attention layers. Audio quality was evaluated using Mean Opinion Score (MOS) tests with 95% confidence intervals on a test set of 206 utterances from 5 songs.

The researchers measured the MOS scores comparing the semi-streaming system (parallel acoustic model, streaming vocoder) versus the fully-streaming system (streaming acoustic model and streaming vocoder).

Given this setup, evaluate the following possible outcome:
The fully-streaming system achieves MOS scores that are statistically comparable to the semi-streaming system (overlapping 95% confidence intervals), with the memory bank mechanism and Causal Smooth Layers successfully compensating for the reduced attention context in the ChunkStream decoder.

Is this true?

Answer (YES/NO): NO